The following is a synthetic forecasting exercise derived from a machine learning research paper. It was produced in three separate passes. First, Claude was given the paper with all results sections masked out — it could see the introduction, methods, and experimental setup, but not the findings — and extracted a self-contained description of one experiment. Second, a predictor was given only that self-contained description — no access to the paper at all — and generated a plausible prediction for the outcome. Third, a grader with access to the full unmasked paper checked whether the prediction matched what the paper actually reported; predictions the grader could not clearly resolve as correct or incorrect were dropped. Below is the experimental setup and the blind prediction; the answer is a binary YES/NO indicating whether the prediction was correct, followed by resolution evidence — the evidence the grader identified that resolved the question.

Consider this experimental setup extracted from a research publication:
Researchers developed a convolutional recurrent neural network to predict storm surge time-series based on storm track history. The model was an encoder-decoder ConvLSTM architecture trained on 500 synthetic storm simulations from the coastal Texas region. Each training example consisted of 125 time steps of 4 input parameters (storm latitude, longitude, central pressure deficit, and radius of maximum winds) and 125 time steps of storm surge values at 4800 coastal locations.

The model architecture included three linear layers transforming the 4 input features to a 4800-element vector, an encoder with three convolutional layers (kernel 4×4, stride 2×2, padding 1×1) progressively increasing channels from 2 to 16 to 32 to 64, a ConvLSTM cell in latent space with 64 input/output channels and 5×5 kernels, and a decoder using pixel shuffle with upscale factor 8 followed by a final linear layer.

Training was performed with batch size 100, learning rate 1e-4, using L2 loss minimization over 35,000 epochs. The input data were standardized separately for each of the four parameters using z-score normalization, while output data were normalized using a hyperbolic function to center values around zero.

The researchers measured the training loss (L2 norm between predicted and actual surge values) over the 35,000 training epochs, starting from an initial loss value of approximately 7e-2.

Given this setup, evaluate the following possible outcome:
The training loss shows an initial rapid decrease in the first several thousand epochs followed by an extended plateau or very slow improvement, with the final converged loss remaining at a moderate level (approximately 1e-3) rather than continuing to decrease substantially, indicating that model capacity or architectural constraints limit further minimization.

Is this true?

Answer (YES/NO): NO